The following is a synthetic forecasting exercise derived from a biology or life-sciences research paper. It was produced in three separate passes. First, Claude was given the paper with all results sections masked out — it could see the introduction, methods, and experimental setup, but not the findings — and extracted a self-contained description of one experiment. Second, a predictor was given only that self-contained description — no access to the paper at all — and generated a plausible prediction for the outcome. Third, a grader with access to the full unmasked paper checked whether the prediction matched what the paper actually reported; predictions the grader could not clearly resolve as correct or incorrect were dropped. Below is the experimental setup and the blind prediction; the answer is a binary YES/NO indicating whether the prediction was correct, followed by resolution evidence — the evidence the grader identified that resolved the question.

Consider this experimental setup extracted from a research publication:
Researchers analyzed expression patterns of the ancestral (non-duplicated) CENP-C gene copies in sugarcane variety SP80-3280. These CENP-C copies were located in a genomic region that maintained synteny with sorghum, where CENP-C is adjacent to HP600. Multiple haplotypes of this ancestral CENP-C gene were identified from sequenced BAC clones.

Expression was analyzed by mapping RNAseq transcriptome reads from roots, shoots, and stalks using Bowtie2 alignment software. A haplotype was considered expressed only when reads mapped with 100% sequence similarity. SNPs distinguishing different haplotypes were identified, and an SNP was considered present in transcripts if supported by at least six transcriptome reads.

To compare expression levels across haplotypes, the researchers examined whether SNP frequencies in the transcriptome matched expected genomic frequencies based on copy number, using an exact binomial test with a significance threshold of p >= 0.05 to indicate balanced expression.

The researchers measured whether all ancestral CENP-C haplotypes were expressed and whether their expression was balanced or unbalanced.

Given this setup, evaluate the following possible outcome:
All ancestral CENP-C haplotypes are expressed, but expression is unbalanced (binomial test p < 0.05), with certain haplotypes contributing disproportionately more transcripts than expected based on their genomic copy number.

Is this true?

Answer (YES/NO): NO